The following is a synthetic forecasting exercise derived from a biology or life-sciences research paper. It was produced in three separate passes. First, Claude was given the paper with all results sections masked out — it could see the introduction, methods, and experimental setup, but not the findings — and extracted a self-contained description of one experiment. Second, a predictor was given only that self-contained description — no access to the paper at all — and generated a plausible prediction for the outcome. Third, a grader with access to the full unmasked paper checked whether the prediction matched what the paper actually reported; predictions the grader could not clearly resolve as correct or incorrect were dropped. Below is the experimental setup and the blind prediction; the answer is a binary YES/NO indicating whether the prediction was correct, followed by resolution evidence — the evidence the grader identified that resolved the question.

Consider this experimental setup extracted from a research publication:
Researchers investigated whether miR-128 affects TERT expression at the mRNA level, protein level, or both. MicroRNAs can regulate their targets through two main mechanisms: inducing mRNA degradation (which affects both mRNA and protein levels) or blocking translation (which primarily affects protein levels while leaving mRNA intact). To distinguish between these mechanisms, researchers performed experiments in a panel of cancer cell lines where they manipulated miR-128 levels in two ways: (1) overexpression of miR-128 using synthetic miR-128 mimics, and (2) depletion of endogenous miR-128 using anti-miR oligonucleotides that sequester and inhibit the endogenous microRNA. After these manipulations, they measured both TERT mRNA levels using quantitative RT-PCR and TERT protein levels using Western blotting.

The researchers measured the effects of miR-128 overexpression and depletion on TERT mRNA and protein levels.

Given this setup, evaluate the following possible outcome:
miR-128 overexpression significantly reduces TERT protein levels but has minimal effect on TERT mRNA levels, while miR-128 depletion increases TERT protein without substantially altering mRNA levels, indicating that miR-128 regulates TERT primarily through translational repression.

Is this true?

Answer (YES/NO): NO